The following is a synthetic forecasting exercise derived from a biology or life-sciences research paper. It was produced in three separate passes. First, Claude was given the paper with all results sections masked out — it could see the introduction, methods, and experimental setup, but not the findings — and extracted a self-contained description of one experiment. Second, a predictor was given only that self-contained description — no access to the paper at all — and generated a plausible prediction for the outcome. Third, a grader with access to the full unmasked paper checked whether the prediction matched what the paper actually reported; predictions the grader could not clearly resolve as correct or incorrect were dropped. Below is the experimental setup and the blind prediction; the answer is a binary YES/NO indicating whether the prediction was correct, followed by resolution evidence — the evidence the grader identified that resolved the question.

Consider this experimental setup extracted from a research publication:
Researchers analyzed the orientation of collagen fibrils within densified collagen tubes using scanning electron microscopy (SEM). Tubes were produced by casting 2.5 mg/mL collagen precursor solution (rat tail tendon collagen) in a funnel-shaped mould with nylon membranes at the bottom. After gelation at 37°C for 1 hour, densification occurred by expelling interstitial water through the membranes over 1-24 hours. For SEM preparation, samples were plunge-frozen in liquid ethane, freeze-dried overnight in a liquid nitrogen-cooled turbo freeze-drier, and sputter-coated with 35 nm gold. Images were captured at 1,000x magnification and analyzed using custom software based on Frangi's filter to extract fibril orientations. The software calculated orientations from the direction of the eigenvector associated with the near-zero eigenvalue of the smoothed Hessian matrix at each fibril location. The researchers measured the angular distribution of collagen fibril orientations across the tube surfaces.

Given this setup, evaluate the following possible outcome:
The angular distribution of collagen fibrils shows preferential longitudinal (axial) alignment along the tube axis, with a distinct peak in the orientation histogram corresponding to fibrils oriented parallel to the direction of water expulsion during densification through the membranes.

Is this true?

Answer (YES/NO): YES